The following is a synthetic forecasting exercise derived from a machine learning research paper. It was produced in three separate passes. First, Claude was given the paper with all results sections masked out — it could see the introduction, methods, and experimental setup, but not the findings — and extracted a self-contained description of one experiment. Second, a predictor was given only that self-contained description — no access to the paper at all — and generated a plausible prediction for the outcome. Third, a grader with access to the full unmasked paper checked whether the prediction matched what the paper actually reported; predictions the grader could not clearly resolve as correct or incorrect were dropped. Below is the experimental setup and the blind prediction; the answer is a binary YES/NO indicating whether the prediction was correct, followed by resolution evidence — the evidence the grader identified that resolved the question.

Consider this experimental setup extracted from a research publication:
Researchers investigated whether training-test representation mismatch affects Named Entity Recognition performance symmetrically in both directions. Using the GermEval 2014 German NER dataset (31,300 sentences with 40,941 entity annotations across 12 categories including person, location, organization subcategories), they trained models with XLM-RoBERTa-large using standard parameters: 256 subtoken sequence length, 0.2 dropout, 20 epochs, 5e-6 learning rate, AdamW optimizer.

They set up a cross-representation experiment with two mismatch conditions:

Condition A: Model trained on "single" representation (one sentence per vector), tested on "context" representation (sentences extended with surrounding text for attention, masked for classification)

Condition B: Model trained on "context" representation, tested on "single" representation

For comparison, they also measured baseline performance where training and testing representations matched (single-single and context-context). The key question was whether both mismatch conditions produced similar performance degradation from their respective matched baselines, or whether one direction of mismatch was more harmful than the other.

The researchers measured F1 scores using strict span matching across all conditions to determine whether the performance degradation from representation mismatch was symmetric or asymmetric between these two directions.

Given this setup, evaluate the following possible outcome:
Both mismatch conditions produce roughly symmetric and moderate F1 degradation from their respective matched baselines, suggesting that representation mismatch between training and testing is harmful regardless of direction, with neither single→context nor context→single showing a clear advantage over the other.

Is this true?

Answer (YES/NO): NO